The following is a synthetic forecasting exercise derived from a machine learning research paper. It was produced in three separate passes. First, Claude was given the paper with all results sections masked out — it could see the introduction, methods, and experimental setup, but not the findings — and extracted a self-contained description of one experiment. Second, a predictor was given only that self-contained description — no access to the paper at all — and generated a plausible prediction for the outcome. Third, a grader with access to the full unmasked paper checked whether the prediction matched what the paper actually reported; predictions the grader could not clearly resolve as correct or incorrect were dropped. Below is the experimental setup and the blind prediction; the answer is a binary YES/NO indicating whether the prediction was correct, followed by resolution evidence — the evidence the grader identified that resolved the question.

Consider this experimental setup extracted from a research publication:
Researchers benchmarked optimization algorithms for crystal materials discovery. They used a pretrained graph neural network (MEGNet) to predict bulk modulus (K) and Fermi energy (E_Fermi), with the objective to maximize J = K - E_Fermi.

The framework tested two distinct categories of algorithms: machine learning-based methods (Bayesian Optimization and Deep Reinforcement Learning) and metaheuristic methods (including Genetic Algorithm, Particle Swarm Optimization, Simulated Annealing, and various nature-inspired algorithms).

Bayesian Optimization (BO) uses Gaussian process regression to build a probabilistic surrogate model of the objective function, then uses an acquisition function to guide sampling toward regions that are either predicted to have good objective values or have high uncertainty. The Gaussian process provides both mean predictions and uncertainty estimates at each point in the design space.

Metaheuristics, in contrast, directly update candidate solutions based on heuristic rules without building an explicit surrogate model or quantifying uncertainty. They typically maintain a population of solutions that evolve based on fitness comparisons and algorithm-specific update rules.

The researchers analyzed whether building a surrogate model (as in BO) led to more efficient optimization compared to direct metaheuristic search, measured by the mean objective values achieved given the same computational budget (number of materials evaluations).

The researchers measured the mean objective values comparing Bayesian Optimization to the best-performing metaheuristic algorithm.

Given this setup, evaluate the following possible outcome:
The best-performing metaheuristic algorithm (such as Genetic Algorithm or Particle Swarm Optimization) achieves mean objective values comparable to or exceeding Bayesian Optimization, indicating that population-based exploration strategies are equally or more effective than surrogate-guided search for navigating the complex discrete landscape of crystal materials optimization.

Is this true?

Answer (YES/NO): YES